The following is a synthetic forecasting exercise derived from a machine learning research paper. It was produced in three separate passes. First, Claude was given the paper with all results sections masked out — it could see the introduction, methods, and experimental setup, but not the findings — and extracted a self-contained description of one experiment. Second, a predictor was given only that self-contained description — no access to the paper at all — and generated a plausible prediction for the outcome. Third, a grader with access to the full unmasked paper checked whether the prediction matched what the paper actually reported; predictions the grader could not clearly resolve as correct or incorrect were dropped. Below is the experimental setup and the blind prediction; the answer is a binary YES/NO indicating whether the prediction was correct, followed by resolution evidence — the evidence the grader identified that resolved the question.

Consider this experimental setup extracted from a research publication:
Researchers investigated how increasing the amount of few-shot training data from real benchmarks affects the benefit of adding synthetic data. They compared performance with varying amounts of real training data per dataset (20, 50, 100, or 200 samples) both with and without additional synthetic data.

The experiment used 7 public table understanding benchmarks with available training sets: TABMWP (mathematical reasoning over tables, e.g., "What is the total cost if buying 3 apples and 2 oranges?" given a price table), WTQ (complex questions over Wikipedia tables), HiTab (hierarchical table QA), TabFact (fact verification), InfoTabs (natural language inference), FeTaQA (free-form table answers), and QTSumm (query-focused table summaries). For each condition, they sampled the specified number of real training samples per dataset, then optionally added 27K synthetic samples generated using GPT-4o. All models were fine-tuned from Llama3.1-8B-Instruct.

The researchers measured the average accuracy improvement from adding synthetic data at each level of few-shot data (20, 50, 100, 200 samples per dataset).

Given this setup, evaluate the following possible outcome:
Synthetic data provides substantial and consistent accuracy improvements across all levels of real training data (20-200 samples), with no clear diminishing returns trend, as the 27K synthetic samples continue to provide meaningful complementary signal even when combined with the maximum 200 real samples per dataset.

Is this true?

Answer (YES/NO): YES